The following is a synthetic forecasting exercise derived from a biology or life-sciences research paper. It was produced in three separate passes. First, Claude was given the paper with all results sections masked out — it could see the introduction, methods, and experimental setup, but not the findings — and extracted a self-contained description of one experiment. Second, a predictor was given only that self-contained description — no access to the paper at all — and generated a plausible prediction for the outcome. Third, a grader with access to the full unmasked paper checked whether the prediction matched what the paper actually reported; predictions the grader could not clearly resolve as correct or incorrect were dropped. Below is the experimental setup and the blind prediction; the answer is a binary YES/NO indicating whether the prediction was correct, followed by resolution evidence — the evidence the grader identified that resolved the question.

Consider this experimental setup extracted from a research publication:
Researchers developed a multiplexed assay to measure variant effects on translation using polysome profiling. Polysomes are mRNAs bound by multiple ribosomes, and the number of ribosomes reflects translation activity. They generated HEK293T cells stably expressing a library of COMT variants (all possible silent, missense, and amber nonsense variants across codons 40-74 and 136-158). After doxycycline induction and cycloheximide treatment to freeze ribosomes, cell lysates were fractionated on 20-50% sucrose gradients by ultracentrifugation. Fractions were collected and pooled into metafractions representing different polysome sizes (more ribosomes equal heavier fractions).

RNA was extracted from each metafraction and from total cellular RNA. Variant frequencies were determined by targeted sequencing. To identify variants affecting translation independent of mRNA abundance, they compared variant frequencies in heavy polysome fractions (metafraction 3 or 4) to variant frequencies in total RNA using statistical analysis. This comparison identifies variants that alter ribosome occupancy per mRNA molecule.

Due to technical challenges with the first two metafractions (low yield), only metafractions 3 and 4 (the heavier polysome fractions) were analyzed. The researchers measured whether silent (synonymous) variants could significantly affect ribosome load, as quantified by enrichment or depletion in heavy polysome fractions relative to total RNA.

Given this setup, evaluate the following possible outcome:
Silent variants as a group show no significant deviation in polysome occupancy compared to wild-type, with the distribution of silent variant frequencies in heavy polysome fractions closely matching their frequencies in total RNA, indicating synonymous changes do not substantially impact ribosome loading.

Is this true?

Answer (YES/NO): NO